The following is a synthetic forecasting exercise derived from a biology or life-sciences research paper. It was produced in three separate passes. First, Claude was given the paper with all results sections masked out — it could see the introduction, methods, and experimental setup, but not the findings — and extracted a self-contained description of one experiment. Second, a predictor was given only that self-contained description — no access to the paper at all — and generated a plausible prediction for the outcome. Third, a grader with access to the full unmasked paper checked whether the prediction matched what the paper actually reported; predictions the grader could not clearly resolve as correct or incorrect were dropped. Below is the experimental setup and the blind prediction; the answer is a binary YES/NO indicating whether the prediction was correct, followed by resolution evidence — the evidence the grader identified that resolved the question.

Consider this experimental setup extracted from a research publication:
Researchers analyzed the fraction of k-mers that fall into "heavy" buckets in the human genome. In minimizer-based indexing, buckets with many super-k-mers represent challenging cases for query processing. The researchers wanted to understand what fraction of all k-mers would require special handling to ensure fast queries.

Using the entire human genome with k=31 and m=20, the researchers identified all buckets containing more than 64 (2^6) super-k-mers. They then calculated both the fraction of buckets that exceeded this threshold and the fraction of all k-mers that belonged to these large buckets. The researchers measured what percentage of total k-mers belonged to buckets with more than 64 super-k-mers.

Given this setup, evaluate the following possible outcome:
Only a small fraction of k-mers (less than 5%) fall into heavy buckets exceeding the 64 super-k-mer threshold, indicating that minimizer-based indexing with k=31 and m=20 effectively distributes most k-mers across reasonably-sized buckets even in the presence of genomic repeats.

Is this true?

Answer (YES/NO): YES